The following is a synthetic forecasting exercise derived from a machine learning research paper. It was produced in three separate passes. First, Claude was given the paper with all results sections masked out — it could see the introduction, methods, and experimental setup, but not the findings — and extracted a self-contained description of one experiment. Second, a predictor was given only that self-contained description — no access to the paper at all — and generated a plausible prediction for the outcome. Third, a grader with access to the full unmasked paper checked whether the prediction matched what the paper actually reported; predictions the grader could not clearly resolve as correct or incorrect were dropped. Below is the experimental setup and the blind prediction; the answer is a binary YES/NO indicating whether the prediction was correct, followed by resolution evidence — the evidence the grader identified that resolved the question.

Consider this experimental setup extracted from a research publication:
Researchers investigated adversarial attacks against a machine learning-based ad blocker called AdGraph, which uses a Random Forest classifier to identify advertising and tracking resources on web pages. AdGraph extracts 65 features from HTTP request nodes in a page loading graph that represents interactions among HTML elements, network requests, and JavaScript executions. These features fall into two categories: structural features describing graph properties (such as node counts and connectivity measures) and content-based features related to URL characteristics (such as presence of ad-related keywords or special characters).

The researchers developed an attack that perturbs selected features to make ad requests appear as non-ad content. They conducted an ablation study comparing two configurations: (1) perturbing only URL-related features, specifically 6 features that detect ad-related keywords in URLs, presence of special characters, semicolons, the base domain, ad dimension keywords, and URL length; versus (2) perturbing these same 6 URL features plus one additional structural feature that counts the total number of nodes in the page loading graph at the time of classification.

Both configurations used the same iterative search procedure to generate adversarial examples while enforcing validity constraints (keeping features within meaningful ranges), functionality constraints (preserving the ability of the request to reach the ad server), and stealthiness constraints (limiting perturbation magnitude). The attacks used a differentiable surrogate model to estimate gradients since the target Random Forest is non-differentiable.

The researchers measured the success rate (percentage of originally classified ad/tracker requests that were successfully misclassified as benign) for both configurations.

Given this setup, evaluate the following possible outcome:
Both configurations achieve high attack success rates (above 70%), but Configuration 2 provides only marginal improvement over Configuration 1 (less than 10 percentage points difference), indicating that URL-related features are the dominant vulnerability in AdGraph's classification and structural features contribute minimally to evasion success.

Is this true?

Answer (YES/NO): NO